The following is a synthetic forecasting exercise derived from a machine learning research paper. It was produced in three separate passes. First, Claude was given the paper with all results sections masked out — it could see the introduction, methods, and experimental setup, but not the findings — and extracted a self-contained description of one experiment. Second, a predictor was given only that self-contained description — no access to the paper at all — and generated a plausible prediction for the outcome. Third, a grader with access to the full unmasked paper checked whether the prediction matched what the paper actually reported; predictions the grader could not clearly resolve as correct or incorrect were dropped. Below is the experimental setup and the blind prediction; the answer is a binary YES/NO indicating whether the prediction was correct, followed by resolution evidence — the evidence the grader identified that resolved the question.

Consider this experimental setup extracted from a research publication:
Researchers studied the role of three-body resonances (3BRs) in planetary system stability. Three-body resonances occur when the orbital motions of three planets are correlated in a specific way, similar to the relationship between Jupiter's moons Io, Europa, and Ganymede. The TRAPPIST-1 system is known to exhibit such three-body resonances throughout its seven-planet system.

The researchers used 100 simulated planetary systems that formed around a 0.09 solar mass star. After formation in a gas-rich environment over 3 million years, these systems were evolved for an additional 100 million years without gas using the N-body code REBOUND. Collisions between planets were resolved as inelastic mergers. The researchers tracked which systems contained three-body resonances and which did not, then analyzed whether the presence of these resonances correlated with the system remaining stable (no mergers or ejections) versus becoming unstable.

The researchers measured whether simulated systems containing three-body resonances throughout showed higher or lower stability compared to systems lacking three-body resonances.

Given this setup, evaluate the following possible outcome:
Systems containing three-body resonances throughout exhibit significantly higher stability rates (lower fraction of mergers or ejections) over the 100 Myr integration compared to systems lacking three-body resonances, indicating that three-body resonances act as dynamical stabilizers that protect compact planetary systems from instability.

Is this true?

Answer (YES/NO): YES